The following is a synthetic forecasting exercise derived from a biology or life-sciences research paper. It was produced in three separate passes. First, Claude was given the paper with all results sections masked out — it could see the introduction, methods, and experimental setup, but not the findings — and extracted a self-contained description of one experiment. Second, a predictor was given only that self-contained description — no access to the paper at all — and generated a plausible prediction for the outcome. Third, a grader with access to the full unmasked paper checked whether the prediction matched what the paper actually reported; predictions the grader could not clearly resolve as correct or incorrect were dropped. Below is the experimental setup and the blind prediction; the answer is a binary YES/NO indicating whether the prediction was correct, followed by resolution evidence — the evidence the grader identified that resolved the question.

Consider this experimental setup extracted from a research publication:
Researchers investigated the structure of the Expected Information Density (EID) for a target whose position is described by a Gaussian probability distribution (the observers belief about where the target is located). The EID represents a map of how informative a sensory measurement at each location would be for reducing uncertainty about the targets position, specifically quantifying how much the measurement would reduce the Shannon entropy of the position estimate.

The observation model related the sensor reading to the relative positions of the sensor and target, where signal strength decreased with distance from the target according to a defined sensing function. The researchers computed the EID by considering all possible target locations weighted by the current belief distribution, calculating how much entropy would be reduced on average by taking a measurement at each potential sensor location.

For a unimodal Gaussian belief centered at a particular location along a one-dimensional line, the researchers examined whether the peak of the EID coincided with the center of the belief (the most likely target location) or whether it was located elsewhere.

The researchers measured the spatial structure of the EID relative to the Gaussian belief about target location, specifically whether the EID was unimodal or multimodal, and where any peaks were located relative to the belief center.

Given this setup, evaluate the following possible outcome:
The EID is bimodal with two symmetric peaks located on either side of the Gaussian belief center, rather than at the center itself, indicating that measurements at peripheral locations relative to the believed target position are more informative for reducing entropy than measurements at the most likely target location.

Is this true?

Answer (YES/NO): YES